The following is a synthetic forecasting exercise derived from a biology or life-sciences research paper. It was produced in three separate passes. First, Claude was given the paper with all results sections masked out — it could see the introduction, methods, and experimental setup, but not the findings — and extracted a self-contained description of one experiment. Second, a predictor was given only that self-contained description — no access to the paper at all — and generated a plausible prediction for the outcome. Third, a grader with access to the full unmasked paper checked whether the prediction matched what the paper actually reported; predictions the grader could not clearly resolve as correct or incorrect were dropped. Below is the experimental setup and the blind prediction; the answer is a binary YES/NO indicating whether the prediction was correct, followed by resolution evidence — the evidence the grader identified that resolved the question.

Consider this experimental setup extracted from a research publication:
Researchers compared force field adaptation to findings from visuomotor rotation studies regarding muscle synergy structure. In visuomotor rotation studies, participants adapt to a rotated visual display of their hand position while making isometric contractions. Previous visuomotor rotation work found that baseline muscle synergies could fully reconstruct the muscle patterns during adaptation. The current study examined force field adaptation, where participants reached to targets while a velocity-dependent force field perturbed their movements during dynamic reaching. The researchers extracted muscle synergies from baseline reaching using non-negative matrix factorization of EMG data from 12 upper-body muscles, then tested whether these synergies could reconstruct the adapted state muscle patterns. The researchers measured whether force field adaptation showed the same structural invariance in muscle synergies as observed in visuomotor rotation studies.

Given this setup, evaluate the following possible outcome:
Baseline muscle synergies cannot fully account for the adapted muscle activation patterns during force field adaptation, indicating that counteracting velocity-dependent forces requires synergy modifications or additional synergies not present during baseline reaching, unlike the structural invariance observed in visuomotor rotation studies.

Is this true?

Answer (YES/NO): YES